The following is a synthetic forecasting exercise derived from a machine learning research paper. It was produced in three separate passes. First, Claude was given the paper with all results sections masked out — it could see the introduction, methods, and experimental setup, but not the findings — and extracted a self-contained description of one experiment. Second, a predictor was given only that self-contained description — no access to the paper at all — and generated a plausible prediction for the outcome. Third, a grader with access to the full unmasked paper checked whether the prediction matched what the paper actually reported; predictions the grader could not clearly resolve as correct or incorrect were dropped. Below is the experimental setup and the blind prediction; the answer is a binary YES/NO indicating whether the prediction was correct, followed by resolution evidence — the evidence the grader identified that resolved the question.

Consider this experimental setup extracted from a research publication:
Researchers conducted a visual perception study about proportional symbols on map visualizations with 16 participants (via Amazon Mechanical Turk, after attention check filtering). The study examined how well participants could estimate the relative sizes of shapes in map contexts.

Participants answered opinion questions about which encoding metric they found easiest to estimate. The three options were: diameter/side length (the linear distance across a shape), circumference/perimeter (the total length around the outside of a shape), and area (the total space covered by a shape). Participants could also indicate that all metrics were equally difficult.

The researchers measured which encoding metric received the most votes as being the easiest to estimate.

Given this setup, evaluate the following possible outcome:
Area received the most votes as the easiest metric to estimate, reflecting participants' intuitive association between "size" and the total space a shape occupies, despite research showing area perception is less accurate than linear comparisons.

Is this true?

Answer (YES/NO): NO